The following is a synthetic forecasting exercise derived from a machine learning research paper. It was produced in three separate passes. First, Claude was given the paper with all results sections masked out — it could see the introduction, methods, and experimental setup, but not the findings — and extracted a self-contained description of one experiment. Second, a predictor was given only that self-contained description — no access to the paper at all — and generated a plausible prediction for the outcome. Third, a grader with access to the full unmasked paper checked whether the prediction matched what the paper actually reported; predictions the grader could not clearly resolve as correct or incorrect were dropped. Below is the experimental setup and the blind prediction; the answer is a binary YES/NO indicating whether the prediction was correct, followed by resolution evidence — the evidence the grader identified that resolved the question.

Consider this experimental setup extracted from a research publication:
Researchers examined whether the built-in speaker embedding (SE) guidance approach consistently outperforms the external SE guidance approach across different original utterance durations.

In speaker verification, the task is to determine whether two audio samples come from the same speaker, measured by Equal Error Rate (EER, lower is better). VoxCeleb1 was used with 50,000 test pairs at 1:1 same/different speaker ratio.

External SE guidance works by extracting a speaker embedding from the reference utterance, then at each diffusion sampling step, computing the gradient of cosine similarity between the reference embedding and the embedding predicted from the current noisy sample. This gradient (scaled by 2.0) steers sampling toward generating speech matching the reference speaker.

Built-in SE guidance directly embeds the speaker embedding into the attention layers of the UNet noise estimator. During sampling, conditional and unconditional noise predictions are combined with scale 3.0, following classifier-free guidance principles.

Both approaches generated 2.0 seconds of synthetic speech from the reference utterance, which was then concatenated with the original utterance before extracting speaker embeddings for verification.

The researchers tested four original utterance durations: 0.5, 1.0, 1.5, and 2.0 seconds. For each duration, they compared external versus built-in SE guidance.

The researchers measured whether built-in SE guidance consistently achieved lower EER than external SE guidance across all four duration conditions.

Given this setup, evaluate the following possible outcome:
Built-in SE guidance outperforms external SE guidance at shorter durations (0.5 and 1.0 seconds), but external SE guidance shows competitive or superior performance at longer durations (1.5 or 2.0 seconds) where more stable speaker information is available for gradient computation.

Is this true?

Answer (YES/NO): NO